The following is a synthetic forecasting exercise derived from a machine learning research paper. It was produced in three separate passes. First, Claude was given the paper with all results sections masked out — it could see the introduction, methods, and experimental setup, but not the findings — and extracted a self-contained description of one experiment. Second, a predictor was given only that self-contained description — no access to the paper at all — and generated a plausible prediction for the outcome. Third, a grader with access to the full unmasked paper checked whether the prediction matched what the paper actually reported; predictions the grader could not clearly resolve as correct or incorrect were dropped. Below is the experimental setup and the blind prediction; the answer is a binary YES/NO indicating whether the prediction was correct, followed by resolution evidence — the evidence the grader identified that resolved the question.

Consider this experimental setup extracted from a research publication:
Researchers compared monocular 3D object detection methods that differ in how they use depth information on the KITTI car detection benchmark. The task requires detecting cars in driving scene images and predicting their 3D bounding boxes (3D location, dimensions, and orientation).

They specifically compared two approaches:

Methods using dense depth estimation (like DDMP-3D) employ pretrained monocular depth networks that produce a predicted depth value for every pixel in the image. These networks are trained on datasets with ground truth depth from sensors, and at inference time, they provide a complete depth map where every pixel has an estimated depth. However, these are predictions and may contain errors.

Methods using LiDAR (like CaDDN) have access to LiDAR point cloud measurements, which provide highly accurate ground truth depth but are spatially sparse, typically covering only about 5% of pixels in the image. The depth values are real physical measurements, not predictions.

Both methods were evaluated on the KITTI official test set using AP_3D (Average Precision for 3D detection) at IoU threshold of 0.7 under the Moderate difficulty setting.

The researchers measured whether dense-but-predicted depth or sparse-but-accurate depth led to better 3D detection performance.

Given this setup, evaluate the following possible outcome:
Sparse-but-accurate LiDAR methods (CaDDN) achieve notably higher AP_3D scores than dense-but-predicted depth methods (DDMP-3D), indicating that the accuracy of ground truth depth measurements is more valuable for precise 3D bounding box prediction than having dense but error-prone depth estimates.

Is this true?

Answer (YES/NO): NO